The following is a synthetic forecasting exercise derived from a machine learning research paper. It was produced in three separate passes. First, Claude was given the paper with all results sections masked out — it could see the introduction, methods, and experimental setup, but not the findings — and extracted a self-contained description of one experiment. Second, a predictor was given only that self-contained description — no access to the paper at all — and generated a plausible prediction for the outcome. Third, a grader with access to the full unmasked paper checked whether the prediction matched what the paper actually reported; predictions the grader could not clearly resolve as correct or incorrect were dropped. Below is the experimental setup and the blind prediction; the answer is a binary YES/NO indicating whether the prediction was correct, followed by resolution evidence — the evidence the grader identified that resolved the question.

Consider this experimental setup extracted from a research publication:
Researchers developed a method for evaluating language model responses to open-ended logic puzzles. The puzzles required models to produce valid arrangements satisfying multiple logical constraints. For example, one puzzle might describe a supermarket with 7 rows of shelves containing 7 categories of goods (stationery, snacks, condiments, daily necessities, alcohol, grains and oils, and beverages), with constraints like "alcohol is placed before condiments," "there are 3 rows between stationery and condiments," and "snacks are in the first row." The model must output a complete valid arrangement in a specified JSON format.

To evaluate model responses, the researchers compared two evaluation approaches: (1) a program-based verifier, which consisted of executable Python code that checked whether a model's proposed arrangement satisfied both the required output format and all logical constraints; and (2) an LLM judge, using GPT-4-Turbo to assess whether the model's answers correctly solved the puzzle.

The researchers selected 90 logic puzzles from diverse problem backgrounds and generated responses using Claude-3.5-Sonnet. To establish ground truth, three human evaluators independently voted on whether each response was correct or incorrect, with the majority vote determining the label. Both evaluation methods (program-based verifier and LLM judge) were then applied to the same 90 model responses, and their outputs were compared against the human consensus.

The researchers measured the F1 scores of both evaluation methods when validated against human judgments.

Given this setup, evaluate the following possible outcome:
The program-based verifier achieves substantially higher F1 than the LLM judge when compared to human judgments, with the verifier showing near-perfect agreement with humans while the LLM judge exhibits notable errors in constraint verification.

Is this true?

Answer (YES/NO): YES